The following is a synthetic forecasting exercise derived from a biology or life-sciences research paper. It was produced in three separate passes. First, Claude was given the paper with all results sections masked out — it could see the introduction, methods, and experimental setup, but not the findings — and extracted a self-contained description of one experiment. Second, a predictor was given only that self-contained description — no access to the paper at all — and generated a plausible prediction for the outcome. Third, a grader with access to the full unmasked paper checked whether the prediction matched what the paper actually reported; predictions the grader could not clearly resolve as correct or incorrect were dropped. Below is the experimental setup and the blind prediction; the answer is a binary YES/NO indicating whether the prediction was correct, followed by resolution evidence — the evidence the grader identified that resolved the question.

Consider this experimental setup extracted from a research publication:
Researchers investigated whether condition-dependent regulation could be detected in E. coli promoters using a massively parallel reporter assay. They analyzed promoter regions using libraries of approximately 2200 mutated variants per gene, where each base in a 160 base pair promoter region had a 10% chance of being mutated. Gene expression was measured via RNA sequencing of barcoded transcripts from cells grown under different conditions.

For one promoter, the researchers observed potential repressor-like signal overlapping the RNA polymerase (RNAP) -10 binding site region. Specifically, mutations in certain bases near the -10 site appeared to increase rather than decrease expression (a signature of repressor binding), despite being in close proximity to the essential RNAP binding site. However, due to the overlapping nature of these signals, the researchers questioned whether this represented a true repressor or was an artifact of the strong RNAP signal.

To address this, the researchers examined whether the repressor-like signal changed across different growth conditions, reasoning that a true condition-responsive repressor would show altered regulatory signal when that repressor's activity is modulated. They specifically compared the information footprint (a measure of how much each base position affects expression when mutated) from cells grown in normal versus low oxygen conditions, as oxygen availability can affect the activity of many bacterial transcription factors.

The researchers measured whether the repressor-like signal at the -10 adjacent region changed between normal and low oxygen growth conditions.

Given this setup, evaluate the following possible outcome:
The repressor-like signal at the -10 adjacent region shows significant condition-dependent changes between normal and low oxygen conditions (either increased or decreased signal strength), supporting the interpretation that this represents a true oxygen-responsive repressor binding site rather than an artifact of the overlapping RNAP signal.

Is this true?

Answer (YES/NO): NO